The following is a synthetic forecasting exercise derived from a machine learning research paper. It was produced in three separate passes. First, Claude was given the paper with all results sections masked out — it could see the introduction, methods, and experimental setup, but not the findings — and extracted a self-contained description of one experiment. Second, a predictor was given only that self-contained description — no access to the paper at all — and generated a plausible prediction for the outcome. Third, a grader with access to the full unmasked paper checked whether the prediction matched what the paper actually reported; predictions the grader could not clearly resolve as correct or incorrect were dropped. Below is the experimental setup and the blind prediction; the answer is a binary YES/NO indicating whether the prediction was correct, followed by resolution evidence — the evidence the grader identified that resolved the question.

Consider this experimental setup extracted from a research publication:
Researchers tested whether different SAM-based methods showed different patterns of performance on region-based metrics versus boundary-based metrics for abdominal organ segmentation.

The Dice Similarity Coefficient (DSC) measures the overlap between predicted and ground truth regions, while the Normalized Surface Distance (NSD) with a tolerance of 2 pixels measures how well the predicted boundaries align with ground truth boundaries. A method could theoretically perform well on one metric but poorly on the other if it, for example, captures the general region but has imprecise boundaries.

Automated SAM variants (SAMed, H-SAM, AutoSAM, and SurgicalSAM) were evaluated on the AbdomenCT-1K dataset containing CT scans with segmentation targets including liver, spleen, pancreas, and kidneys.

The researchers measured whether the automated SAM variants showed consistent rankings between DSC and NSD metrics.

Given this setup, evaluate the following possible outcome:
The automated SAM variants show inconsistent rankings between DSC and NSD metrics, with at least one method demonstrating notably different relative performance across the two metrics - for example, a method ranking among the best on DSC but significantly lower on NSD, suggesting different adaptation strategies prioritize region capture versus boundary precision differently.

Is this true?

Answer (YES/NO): NO